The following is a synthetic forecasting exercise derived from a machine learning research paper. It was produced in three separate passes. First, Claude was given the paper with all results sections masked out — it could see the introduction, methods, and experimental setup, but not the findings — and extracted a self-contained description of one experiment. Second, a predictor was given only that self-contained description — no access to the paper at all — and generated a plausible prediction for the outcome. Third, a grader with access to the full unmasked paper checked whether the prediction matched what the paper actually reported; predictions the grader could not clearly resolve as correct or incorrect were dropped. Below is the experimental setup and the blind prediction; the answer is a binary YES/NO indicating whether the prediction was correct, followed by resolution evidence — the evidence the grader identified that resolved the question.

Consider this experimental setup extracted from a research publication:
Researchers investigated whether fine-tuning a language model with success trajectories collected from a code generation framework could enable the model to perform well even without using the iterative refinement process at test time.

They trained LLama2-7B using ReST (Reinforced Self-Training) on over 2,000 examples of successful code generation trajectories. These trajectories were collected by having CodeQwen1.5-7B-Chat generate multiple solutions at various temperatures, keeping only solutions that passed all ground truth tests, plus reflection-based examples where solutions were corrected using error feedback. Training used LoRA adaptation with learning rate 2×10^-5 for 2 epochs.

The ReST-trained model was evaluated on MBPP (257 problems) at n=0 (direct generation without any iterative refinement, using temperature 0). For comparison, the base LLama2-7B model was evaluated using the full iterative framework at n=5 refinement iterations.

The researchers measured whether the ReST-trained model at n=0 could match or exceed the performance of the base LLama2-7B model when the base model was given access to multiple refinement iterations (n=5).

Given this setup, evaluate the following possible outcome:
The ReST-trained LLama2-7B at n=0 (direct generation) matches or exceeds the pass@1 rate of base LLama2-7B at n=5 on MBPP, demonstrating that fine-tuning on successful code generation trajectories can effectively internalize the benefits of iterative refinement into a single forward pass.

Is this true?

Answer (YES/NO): NO